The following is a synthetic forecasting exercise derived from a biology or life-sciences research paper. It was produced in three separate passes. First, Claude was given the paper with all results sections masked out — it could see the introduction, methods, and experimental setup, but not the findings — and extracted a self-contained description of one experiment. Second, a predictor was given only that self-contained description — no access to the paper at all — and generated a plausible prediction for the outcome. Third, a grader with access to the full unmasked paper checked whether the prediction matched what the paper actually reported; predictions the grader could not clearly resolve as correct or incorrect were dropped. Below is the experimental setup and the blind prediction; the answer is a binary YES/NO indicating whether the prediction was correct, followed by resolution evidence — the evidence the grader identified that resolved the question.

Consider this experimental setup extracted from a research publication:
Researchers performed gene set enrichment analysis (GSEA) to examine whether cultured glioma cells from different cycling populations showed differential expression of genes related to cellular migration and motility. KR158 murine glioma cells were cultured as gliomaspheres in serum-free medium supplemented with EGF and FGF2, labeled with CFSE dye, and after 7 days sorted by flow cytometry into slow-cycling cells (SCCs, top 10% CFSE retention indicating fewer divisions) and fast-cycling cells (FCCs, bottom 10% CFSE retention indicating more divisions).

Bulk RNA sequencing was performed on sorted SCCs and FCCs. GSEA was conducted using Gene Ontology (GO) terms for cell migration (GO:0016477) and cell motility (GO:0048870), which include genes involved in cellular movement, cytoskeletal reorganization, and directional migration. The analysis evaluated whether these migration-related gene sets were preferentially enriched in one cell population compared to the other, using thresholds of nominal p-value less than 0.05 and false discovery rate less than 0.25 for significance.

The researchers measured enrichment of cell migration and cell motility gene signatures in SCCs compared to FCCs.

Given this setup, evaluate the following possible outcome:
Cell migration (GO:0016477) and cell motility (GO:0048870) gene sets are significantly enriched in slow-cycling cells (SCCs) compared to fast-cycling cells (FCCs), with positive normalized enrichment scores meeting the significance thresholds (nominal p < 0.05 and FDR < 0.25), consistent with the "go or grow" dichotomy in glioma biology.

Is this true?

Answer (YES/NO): YES